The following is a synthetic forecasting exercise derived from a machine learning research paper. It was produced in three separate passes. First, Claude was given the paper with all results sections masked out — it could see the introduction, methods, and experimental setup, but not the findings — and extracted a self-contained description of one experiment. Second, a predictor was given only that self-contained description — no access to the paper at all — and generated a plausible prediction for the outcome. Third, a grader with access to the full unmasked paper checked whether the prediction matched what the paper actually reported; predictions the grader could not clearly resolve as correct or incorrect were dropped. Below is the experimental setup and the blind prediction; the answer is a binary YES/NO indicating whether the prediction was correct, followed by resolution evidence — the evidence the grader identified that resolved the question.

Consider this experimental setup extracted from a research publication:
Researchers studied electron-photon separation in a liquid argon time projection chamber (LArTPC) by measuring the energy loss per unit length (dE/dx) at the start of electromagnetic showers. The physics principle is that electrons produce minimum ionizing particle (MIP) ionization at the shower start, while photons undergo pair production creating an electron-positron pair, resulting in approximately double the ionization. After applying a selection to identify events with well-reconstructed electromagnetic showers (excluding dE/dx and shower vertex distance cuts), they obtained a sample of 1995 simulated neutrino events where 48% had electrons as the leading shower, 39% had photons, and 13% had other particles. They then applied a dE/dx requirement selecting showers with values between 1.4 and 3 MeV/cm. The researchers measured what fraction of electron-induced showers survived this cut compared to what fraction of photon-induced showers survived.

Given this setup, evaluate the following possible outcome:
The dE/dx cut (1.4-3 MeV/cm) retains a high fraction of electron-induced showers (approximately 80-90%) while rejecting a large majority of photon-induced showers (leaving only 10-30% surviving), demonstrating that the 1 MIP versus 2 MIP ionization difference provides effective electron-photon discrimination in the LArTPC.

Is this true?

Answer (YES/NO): NO